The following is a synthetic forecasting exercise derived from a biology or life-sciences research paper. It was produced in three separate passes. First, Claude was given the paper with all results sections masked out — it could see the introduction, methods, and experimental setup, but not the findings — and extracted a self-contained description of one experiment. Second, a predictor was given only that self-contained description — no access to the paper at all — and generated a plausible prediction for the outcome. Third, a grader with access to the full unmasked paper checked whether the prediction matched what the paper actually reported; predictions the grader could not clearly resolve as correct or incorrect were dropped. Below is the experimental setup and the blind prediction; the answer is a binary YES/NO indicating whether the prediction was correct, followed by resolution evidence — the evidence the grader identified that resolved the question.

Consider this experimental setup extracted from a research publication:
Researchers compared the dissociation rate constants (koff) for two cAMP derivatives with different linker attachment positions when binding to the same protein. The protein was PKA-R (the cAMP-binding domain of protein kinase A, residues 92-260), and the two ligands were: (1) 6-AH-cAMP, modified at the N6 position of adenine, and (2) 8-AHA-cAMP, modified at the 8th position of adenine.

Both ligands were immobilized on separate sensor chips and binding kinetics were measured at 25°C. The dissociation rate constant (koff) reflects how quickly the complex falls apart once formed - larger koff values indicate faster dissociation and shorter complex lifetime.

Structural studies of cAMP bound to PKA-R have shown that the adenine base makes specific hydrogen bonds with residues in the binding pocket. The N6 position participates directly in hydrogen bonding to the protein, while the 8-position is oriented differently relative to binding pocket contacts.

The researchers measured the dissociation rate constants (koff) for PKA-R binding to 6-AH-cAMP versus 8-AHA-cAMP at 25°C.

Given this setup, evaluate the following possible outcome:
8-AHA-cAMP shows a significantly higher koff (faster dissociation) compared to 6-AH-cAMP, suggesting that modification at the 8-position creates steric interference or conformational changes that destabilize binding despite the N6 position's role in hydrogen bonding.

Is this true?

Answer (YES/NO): NO